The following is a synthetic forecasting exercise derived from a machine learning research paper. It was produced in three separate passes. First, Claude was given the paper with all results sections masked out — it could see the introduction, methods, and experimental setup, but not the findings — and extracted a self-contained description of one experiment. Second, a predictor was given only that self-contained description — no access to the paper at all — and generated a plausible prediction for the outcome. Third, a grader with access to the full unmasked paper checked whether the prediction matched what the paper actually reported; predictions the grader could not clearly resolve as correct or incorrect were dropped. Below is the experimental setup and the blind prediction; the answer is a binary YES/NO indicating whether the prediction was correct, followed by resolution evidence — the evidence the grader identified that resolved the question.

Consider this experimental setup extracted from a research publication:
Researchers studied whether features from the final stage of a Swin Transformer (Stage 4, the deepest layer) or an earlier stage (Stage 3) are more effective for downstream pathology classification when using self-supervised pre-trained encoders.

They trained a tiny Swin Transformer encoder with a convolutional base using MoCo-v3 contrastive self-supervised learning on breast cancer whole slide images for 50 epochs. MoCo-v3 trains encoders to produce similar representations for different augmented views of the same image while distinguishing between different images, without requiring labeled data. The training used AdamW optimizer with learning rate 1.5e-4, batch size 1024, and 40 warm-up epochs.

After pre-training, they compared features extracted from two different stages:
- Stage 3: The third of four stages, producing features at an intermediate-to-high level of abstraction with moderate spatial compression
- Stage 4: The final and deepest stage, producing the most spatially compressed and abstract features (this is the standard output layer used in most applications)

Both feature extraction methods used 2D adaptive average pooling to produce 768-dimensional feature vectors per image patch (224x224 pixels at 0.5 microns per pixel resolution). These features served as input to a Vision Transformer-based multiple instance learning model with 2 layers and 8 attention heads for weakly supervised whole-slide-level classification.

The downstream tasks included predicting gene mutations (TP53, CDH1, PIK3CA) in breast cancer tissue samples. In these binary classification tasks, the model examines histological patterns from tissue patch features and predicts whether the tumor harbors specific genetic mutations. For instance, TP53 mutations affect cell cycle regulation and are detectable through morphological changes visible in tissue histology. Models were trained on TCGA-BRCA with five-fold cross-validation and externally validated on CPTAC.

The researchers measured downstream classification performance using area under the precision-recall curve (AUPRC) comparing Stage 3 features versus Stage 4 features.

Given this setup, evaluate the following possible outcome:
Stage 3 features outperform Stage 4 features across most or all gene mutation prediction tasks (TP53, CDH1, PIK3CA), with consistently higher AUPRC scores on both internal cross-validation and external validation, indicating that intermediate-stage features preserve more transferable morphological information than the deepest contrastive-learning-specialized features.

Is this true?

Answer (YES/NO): NO